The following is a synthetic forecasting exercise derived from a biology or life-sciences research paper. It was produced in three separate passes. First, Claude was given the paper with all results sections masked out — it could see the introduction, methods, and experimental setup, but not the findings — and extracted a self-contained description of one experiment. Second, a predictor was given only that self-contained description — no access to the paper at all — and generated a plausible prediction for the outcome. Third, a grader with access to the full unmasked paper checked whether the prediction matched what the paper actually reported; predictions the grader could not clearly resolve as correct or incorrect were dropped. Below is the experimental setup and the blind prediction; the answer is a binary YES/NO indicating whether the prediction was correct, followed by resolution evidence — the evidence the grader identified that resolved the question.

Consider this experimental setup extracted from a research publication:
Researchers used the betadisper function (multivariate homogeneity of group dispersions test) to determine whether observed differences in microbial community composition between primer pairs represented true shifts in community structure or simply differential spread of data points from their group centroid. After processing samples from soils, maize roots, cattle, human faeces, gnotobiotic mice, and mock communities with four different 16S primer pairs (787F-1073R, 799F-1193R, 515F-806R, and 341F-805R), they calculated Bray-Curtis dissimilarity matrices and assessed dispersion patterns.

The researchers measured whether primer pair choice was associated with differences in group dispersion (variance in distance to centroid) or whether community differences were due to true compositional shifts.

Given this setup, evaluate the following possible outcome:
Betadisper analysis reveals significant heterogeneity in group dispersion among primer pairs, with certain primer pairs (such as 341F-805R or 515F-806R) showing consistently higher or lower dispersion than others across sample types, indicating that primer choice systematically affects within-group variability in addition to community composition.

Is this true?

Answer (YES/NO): NO